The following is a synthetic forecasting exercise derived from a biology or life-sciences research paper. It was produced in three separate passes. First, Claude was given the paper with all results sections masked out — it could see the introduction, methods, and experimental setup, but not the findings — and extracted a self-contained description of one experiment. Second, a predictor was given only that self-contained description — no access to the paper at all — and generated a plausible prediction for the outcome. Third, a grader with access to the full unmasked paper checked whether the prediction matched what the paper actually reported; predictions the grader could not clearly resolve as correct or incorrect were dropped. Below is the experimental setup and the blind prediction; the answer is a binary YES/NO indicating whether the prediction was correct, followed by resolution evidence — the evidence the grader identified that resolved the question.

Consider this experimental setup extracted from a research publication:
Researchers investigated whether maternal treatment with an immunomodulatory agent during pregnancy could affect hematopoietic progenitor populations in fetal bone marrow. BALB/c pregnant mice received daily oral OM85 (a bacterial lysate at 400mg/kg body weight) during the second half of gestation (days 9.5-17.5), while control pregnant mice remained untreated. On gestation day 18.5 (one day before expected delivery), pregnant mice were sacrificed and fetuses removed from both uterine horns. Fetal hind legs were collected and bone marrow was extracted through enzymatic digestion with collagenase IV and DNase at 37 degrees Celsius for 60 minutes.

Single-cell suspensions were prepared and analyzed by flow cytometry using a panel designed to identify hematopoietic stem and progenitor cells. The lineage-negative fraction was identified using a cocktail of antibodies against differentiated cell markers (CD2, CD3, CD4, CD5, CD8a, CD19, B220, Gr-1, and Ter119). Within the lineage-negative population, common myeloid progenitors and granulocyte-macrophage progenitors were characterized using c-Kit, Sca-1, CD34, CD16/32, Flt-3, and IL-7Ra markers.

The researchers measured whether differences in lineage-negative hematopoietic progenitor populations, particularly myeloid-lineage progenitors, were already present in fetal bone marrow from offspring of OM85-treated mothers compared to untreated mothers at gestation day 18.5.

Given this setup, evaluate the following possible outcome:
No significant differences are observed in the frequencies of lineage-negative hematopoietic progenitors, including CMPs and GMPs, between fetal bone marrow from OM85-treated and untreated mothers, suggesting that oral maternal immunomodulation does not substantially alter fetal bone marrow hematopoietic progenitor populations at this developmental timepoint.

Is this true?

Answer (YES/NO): NO